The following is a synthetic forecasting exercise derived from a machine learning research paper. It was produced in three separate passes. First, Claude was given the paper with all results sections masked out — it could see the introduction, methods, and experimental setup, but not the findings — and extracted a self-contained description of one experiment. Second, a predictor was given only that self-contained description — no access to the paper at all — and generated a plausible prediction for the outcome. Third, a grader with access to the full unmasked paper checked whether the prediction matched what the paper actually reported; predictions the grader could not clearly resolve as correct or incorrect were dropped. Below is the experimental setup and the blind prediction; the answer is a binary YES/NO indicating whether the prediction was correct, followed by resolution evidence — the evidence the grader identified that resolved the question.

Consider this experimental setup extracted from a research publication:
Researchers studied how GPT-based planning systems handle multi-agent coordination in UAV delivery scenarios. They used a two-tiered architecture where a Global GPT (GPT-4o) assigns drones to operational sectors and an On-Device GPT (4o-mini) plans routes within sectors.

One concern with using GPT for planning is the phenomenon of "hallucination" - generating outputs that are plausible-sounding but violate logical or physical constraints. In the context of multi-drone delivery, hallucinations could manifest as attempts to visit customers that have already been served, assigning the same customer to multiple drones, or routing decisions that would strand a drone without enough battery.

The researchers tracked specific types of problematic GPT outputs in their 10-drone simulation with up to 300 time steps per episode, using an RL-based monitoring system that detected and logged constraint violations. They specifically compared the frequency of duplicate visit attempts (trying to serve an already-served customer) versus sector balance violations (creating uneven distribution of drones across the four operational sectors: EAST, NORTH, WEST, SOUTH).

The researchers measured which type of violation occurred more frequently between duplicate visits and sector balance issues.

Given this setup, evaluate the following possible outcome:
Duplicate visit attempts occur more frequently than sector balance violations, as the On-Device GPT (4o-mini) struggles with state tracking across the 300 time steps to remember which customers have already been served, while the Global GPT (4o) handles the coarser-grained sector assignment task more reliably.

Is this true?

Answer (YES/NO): YES